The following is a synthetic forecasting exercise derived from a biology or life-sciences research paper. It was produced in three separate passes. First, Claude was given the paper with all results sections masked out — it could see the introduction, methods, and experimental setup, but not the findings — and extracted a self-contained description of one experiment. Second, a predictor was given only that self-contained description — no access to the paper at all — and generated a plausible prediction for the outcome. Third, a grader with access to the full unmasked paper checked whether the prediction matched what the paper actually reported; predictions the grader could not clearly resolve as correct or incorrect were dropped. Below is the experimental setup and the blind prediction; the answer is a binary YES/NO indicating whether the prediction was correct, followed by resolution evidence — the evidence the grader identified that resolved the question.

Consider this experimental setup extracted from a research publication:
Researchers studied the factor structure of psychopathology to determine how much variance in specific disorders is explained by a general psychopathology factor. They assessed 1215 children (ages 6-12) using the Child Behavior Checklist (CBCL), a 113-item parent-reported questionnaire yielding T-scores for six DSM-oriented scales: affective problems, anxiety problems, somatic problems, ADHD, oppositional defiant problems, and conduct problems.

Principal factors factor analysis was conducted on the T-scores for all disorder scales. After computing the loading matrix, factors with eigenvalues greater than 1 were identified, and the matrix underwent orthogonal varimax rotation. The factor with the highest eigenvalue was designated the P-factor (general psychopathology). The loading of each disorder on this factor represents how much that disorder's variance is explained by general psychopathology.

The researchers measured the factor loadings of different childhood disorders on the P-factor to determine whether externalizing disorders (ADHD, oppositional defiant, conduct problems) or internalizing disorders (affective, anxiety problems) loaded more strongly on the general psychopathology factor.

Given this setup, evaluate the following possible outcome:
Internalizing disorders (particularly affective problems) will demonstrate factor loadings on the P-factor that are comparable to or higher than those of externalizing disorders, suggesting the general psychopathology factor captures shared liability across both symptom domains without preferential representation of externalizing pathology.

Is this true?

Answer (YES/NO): NO